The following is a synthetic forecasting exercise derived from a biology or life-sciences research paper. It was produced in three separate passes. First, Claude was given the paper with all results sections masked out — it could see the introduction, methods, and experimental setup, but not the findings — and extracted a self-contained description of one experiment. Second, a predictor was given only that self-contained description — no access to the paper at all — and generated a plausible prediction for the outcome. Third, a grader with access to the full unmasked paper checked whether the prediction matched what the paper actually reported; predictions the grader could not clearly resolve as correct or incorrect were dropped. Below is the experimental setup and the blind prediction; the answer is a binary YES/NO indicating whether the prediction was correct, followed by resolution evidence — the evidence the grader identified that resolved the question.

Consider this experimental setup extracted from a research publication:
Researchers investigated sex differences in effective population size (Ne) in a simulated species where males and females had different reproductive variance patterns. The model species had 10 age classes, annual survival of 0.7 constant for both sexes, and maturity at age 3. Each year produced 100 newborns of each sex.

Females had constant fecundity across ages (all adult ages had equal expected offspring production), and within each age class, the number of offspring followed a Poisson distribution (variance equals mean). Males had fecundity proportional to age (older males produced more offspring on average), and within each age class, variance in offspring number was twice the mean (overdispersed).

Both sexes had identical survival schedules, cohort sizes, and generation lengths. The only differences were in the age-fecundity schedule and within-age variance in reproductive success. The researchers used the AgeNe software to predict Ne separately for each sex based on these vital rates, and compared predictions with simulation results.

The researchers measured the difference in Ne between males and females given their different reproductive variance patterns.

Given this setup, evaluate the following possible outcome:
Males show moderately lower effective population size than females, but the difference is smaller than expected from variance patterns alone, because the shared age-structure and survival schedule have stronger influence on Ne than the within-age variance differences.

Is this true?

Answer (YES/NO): NO